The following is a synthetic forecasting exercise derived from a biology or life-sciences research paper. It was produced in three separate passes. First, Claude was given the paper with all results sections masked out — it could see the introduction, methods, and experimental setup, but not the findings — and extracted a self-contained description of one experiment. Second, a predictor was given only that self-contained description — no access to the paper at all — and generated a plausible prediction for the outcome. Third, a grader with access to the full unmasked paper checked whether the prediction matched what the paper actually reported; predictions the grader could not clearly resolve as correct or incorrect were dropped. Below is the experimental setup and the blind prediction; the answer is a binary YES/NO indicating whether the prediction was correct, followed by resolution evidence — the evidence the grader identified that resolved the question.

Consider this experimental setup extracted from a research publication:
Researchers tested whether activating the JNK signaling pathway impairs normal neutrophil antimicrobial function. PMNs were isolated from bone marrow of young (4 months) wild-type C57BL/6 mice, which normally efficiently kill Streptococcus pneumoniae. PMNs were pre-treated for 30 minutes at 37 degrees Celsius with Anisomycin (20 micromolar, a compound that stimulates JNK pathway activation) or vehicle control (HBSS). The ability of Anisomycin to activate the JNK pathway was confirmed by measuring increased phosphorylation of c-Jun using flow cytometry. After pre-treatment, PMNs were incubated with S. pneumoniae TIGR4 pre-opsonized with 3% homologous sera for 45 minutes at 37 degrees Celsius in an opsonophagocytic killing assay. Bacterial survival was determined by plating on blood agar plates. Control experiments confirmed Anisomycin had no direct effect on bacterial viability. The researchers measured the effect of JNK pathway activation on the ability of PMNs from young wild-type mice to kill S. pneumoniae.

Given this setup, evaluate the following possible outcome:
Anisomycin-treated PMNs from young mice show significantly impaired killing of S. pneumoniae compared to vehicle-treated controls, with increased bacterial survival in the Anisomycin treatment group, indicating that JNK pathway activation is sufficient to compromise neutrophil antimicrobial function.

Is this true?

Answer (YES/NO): YES